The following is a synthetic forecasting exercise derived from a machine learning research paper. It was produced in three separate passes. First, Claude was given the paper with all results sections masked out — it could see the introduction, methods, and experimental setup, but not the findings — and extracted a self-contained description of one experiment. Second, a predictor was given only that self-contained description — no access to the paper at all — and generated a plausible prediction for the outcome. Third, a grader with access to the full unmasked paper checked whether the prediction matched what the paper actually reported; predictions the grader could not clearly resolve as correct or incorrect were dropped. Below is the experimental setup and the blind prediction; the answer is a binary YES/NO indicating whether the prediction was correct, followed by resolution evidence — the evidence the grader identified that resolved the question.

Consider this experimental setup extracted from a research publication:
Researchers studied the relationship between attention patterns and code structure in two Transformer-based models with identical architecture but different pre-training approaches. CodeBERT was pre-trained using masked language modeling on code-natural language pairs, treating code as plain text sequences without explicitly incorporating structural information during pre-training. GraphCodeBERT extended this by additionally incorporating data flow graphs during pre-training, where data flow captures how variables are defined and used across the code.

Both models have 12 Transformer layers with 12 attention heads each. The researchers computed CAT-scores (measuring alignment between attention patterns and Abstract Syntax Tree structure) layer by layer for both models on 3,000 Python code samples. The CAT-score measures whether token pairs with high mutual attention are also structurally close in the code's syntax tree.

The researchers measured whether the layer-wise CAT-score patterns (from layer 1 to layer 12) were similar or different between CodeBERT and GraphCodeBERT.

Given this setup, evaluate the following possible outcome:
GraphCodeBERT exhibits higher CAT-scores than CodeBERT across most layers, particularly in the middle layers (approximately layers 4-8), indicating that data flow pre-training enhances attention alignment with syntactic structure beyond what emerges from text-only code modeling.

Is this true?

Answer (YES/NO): YES